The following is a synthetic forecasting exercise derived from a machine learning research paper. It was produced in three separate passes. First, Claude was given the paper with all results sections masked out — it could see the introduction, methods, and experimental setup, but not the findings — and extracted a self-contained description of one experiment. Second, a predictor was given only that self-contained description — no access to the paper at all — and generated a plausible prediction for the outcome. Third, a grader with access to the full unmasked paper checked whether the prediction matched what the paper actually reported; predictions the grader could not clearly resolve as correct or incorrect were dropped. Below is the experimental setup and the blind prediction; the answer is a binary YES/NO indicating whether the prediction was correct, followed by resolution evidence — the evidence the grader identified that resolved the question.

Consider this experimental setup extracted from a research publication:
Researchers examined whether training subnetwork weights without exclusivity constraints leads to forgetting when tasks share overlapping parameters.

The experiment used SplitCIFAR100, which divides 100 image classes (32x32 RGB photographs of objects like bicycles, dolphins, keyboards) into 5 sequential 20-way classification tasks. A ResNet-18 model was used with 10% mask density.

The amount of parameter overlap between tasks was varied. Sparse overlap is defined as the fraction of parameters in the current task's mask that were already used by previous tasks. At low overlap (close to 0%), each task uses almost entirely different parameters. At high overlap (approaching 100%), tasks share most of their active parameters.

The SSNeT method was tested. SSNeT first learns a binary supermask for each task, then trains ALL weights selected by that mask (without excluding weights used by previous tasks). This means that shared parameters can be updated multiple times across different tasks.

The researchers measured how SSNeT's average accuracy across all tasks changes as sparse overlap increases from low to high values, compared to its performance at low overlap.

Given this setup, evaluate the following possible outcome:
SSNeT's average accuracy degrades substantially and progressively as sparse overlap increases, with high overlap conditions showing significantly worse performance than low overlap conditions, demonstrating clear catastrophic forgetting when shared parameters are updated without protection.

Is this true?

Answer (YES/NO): YES